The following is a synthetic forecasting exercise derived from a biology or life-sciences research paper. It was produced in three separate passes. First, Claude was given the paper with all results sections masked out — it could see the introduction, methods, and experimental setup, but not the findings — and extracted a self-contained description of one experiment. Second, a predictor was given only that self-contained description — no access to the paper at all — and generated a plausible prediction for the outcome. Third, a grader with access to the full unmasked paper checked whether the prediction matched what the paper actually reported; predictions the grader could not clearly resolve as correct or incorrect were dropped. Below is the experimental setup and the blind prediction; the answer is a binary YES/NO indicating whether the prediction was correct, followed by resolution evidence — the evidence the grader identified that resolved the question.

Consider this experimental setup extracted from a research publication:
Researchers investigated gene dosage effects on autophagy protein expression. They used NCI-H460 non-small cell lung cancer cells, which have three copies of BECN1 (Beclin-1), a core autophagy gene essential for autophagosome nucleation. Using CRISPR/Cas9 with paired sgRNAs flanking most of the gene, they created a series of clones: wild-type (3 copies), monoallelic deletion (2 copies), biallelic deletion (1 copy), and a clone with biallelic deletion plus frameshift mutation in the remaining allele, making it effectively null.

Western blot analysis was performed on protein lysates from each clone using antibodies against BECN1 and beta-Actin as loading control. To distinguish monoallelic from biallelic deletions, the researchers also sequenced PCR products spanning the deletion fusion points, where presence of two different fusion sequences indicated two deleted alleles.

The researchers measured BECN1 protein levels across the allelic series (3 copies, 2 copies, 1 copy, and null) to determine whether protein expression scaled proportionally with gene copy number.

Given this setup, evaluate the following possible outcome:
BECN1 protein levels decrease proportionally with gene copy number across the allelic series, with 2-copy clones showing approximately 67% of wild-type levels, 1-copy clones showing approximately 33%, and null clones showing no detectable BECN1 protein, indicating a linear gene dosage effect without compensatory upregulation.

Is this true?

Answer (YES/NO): NO